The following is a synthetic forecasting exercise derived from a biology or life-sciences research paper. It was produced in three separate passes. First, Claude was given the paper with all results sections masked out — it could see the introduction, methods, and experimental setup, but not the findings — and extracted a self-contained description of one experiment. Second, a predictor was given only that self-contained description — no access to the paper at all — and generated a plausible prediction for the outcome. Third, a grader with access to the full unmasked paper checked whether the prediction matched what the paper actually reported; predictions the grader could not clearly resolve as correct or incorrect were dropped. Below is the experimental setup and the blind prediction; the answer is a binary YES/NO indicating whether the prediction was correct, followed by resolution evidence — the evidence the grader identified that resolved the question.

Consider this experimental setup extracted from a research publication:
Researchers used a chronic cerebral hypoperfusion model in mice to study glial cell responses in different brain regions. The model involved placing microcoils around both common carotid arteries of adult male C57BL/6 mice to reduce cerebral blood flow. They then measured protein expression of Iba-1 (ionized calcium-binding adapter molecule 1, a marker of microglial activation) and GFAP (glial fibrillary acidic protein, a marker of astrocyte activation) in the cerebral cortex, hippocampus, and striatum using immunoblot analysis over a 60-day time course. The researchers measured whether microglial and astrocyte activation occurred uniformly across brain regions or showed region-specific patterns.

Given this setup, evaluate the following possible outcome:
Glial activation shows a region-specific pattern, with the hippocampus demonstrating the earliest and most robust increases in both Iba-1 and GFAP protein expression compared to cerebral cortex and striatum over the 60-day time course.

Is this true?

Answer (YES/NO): NO